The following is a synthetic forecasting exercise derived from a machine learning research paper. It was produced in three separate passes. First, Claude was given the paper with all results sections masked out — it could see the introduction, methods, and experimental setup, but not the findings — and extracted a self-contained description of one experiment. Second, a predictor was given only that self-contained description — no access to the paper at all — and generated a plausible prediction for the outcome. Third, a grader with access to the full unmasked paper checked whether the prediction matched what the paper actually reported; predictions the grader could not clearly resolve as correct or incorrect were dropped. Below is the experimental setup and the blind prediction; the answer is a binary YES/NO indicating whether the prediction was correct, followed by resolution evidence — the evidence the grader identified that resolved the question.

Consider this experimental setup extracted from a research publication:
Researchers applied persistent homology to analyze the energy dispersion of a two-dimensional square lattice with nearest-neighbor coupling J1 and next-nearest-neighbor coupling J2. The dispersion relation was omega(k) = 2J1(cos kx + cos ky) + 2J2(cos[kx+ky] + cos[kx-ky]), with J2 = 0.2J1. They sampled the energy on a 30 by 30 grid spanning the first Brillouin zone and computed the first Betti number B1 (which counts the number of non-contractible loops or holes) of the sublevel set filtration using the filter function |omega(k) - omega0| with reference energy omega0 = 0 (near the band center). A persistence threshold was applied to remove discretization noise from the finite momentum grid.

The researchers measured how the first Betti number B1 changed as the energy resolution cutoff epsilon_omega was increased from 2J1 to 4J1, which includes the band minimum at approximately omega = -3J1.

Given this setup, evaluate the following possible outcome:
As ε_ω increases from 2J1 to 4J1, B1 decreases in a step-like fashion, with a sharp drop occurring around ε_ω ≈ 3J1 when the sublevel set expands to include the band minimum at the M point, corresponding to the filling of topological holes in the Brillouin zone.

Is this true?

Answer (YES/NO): YES